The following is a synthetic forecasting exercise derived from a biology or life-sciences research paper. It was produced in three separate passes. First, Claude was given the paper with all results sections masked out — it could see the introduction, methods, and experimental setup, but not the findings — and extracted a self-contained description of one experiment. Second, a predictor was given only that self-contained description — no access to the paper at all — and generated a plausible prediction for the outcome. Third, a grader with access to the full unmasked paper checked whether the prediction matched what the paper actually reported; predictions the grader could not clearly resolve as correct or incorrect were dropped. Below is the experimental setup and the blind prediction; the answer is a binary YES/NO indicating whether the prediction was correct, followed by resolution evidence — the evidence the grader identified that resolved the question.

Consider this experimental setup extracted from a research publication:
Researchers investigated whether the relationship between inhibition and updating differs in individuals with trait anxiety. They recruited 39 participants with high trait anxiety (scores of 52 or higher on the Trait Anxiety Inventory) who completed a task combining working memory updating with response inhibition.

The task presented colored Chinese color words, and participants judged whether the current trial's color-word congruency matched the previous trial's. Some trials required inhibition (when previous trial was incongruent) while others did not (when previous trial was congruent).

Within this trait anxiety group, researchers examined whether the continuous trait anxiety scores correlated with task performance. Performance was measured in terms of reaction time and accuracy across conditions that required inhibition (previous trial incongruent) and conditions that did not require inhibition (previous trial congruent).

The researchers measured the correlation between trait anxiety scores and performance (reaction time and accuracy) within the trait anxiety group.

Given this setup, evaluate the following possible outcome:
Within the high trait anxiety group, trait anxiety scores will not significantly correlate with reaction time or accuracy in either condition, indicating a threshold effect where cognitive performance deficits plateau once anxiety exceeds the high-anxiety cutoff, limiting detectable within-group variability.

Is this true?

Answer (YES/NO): NO